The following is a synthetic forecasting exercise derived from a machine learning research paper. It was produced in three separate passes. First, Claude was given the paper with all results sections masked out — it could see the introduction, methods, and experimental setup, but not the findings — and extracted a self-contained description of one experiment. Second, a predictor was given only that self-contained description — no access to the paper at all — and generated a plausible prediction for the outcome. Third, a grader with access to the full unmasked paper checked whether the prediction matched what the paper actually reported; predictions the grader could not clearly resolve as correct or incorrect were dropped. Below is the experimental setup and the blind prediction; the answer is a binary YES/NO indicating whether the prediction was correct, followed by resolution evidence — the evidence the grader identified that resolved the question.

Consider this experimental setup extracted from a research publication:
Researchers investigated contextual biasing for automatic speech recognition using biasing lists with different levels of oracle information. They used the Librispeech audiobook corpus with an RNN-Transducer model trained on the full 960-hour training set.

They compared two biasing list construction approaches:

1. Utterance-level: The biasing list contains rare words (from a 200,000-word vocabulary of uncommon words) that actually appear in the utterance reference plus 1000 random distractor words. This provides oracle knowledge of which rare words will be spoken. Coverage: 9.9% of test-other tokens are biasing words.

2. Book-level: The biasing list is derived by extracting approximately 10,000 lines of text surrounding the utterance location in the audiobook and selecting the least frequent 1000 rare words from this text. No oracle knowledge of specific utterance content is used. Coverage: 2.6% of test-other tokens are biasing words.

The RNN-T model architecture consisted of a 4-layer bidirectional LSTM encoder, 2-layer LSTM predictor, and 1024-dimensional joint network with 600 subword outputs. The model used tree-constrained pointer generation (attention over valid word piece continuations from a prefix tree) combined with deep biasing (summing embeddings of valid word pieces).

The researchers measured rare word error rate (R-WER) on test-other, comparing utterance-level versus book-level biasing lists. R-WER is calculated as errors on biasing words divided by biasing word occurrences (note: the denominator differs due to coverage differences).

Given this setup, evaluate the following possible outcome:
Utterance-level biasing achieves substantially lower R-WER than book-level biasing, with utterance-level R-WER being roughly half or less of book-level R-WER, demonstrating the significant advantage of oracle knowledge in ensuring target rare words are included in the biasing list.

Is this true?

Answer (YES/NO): NO